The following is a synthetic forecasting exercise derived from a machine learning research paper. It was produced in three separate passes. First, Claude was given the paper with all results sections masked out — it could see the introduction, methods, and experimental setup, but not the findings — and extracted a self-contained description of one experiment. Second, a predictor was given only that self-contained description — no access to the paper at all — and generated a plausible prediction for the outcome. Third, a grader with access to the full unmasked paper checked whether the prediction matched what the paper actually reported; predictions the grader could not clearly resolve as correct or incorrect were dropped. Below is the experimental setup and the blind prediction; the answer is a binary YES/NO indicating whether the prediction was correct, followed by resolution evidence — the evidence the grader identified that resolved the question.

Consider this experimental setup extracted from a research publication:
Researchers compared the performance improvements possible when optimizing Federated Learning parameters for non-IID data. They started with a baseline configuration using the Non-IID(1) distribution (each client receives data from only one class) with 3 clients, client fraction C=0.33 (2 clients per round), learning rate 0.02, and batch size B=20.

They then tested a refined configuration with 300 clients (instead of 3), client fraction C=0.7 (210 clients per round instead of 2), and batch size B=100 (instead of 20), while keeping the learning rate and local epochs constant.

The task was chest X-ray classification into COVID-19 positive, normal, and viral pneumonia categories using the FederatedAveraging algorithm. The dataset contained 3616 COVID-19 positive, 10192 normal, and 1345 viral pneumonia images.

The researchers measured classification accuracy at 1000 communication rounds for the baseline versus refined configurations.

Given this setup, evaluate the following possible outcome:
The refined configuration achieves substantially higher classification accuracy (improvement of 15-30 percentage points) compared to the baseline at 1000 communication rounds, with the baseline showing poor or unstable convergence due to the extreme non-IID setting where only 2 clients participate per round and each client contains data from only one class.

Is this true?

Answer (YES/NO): NO